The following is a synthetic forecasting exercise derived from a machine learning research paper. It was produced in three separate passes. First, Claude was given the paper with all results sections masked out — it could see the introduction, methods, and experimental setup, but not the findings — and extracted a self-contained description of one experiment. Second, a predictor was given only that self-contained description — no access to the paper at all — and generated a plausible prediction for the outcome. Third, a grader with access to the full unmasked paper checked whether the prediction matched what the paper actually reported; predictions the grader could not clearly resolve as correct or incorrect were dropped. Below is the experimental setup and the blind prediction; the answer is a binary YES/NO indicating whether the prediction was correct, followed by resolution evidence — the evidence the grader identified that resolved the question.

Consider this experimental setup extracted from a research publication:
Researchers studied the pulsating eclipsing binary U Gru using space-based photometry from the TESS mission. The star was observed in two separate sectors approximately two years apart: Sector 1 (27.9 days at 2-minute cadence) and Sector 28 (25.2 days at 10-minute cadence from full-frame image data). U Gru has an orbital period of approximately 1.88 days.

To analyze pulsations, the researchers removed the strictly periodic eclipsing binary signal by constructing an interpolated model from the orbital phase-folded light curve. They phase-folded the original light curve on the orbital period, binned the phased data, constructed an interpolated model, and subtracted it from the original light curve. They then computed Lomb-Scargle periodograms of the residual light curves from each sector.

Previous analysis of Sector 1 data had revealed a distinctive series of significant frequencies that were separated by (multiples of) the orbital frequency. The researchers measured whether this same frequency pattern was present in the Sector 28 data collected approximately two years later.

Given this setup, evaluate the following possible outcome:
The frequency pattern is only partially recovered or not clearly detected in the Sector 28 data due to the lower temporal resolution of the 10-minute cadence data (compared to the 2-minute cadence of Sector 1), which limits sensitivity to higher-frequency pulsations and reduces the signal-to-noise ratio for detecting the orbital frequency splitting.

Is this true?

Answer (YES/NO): NO